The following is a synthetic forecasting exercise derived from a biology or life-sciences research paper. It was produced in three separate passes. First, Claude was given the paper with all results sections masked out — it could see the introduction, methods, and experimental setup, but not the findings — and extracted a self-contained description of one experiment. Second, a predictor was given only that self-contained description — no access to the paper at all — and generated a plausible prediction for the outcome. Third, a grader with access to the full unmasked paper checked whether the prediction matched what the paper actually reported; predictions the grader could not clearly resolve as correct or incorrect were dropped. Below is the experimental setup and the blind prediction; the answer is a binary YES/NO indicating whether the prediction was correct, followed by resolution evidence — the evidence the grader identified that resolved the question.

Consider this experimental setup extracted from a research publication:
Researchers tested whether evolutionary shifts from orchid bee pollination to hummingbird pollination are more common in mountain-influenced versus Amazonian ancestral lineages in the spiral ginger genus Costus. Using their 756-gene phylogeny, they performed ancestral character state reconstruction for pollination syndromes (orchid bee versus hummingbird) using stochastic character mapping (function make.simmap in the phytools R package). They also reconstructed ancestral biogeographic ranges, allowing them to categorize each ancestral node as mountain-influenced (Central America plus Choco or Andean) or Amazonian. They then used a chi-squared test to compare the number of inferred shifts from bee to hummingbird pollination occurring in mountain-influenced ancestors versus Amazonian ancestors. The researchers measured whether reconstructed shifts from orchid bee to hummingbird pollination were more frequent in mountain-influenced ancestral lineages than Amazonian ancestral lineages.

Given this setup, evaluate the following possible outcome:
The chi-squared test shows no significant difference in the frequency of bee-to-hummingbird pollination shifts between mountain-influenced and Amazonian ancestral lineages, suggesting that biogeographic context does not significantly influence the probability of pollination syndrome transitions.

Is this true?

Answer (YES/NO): YES